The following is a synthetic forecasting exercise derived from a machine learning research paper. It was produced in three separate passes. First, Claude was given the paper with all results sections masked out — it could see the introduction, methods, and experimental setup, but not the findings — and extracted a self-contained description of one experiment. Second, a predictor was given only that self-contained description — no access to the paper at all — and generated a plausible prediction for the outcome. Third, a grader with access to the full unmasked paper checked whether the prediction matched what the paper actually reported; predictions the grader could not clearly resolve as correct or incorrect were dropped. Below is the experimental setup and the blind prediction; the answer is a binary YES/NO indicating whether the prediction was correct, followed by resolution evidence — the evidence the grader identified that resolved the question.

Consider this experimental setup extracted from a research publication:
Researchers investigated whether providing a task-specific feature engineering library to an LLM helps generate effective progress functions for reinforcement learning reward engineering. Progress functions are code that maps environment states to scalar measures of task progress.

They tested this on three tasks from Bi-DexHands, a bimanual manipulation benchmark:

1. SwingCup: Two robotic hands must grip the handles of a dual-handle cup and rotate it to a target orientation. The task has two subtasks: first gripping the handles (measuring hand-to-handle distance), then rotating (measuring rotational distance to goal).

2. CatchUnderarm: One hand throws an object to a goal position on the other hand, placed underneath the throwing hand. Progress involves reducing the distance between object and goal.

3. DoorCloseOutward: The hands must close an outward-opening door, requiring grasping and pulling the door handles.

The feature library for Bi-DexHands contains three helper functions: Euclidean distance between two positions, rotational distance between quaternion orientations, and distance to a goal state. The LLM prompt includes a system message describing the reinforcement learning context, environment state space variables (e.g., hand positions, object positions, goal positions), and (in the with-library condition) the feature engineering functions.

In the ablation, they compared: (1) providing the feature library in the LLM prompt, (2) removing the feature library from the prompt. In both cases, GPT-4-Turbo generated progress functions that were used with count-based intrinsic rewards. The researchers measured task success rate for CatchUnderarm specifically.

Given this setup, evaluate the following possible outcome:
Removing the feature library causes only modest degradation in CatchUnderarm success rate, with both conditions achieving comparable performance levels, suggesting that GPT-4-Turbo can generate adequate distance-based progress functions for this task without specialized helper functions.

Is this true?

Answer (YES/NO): NO